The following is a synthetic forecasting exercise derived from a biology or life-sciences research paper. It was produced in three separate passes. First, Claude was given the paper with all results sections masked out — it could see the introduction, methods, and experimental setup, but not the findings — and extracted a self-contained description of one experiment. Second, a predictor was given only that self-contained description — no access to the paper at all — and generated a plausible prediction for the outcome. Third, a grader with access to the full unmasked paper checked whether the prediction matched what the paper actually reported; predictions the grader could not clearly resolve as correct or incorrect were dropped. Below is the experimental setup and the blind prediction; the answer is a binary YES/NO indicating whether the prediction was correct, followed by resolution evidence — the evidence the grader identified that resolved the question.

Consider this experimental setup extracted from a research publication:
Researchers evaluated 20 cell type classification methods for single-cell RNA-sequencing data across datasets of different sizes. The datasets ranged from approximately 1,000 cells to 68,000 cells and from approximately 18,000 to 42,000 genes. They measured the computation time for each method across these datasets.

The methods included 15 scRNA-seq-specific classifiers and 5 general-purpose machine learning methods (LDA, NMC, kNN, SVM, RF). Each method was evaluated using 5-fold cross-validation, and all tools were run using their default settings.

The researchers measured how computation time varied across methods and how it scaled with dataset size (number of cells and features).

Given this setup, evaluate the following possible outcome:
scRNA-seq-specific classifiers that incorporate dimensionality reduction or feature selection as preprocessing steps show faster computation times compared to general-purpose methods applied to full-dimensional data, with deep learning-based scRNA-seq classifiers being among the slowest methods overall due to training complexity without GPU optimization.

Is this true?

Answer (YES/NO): NO